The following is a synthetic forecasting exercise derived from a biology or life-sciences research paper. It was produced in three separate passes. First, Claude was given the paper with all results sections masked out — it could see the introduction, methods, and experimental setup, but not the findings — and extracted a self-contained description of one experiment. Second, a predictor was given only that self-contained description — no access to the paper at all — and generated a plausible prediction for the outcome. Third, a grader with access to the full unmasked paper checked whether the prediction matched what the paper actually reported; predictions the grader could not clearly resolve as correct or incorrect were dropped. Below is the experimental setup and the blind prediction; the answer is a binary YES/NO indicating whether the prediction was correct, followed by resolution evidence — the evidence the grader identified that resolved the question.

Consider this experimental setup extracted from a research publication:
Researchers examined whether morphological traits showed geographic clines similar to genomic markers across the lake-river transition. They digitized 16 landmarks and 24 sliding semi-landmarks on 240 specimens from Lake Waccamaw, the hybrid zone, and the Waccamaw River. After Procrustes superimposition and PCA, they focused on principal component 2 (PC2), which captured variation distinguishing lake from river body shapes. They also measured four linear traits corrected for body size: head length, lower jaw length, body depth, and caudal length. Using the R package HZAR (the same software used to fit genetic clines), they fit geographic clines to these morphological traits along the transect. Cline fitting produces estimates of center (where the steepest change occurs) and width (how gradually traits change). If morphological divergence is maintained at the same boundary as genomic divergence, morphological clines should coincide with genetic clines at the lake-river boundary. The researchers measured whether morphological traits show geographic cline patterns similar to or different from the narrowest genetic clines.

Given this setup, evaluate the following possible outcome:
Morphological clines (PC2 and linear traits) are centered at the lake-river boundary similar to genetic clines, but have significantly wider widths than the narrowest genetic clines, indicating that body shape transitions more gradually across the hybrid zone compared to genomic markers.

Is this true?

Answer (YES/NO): NO